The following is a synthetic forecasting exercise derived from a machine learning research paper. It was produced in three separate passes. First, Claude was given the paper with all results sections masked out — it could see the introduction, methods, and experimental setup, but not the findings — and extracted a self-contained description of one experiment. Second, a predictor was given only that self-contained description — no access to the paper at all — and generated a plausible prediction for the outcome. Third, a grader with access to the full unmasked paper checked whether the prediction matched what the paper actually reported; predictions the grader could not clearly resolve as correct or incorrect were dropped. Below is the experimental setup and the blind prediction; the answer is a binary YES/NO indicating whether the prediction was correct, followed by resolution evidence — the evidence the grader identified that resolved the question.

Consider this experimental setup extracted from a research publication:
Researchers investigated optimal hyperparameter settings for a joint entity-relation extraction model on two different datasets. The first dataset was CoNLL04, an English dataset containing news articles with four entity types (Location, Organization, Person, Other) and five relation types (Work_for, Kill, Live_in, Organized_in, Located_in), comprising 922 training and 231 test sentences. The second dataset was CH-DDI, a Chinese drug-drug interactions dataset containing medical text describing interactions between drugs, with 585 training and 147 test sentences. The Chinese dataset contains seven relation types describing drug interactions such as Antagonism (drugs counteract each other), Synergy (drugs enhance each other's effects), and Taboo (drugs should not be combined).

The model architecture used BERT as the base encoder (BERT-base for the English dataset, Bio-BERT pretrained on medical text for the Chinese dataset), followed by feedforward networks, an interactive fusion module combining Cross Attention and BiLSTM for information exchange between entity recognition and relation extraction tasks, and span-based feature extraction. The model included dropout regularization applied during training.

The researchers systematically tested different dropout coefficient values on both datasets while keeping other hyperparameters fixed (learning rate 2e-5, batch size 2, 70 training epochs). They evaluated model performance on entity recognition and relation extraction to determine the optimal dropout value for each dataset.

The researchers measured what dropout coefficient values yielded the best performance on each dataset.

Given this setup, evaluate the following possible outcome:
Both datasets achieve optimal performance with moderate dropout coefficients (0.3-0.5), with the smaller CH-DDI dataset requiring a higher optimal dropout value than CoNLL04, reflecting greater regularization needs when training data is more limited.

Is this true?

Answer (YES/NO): NO